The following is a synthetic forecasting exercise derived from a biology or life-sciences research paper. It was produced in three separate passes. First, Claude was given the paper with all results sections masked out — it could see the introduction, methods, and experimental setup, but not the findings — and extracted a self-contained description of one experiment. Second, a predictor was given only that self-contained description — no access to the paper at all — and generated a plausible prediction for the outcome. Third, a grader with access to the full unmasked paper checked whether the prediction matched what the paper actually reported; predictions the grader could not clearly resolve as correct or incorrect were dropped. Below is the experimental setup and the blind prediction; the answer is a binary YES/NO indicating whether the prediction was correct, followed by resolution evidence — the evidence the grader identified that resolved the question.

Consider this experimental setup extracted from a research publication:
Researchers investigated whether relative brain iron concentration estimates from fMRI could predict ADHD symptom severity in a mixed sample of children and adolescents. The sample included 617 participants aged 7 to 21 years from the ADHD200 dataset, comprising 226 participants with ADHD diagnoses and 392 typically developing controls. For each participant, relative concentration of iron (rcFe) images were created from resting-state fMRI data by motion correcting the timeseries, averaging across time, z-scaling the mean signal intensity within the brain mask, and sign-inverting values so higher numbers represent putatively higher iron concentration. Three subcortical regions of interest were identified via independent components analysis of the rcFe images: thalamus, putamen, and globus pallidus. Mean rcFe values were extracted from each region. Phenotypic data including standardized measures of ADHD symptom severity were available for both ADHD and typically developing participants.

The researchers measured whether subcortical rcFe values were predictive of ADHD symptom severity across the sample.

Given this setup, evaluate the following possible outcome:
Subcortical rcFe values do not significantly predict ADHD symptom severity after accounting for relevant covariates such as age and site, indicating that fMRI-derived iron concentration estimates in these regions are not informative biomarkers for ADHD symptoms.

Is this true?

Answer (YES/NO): NO